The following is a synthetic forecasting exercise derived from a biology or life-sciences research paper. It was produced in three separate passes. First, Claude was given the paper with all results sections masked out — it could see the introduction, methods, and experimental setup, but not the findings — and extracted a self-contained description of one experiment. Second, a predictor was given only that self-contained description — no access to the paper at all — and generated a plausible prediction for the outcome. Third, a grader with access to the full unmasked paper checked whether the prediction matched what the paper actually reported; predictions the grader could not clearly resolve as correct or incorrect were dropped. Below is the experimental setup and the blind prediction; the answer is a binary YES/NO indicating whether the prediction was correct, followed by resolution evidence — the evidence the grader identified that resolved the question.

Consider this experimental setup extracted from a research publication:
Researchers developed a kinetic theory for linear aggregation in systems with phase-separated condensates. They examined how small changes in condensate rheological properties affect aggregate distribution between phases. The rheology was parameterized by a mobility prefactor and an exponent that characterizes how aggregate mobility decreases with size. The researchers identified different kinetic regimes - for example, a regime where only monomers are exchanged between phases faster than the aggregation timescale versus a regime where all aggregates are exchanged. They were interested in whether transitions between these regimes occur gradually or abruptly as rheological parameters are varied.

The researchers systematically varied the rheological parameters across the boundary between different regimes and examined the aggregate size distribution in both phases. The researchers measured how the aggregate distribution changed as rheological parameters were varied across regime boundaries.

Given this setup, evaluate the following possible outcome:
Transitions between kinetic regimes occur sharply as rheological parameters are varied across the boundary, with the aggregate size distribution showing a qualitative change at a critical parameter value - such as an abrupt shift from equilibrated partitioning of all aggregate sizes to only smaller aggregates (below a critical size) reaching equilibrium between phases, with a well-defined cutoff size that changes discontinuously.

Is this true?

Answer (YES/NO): NO